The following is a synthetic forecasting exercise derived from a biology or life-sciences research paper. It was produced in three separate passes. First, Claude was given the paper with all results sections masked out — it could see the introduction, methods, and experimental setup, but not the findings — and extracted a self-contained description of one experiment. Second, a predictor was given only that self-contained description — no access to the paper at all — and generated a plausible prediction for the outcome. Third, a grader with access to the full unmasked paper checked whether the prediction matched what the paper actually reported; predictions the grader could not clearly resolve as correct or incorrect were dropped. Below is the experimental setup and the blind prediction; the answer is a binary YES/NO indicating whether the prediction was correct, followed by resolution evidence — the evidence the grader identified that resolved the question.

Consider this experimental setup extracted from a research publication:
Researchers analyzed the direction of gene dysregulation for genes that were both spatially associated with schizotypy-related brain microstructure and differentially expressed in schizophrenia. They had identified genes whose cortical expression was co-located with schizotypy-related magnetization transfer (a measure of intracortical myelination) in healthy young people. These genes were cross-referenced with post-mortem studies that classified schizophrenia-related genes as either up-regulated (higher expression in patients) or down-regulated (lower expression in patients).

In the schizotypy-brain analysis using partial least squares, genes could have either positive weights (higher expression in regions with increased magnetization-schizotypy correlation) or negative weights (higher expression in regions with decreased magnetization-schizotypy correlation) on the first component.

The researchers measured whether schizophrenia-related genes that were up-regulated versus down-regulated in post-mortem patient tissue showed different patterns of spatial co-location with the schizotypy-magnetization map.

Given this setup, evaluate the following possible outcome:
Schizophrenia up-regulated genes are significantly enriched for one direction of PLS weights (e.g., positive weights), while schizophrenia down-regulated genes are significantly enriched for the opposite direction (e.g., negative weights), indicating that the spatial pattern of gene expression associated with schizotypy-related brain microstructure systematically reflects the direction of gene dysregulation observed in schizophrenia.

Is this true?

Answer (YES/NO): YES